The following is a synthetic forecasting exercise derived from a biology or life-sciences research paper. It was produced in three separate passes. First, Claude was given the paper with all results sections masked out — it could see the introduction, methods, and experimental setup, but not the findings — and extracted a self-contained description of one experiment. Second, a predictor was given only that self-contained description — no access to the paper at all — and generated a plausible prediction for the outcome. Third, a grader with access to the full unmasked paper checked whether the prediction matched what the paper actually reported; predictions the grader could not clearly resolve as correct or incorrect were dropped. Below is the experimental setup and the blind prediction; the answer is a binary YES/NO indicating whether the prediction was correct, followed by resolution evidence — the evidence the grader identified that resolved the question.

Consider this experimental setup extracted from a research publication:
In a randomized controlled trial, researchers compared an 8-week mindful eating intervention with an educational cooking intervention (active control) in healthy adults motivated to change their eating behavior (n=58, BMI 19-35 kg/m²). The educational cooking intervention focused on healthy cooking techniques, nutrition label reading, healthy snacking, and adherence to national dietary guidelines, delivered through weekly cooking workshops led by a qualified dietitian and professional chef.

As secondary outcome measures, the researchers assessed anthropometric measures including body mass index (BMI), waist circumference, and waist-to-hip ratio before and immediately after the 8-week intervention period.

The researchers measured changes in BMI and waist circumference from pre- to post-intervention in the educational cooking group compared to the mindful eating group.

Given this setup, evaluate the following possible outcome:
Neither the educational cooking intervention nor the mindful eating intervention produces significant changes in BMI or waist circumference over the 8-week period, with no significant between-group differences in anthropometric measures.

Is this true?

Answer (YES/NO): NO